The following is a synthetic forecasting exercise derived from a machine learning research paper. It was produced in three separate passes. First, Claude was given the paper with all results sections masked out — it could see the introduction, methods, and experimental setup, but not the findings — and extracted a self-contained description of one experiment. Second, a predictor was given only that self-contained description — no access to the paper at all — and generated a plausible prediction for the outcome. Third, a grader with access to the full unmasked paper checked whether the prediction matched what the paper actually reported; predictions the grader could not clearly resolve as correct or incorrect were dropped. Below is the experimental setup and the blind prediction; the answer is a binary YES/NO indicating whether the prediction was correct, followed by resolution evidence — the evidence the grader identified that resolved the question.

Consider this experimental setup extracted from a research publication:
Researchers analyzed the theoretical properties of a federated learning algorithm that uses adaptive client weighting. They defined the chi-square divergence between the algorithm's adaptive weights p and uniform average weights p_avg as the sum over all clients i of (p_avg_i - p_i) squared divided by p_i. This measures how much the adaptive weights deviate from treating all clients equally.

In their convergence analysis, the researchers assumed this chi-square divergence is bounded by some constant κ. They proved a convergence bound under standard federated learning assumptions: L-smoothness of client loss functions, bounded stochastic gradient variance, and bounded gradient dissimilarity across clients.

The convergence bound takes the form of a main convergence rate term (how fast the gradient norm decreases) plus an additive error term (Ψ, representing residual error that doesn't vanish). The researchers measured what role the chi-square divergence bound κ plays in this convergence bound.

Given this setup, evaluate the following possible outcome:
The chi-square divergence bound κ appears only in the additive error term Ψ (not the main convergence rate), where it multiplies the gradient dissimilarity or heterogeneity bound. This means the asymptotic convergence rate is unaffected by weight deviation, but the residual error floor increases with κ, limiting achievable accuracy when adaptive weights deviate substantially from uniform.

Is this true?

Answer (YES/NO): NO